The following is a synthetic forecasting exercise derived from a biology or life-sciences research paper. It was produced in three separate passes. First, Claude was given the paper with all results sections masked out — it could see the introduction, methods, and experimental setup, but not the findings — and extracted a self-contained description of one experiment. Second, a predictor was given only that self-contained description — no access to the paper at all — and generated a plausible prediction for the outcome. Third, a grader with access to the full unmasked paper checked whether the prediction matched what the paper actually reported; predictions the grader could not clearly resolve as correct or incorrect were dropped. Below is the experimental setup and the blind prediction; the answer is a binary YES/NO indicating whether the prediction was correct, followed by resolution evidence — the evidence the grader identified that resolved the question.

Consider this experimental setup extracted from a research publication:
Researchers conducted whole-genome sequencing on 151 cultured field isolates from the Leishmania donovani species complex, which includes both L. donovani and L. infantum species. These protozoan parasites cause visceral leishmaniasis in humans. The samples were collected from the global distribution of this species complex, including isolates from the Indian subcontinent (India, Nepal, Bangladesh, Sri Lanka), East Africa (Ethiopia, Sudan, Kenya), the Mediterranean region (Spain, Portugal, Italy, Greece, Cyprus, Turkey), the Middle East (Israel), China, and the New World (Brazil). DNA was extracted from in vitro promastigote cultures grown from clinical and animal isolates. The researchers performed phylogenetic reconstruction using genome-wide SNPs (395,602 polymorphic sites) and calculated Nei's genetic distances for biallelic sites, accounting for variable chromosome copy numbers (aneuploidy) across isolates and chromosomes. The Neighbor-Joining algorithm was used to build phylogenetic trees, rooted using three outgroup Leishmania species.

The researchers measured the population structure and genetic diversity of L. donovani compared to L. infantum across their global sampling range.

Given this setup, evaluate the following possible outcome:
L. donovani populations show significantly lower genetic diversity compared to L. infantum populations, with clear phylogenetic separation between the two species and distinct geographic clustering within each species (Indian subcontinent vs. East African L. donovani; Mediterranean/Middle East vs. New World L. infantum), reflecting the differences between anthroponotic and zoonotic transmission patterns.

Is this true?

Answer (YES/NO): NO